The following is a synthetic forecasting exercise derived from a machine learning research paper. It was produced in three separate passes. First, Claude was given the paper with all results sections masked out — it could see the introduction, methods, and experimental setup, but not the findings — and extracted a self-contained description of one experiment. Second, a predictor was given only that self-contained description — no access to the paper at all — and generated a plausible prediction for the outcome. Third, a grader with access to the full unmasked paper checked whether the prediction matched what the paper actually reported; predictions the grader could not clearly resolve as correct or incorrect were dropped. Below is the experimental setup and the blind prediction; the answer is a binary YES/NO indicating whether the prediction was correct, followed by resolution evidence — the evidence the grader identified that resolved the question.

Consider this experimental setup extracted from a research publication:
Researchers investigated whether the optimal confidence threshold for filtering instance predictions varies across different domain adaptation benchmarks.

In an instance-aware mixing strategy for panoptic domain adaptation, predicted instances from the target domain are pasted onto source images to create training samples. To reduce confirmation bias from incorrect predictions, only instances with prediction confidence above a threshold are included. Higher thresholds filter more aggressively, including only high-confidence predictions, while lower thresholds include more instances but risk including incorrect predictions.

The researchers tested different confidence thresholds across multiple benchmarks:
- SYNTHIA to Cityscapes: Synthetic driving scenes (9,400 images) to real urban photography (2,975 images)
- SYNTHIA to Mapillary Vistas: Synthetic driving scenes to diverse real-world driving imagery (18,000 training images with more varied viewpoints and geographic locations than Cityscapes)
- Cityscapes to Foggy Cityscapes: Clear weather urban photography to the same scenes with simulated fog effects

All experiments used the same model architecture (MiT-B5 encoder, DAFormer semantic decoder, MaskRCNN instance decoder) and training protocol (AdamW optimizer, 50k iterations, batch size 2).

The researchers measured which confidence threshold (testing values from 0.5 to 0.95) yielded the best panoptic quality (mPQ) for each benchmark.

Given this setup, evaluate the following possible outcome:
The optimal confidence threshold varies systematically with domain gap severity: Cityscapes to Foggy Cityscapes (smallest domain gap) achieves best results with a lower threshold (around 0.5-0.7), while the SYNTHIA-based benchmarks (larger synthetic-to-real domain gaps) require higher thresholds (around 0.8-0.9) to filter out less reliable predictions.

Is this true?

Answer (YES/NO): NO